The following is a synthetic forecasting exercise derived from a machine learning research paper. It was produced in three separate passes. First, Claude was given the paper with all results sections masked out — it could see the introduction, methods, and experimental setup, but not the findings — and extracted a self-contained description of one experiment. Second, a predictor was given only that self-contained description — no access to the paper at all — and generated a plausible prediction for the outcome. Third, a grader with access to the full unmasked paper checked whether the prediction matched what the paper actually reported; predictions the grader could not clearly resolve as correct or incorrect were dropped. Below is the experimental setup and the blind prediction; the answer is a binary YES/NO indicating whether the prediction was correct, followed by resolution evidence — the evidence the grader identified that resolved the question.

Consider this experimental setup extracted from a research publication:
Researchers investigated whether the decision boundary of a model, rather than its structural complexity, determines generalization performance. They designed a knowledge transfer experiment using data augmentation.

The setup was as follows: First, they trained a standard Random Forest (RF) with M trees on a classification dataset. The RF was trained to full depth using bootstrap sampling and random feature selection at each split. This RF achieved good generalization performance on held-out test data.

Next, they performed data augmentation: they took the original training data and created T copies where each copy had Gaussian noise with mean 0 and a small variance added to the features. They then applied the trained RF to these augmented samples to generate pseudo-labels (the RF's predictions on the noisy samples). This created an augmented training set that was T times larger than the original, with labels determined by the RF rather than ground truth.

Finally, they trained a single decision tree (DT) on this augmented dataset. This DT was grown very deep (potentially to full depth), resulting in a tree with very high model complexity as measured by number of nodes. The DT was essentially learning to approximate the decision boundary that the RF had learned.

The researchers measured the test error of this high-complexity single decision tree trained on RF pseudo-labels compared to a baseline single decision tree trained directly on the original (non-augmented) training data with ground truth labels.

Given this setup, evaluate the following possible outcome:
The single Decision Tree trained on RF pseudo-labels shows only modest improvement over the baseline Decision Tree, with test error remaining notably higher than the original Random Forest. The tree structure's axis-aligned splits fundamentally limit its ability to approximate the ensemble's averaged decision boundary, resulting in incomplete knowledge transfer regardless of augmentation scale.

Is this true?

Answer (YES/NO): NO